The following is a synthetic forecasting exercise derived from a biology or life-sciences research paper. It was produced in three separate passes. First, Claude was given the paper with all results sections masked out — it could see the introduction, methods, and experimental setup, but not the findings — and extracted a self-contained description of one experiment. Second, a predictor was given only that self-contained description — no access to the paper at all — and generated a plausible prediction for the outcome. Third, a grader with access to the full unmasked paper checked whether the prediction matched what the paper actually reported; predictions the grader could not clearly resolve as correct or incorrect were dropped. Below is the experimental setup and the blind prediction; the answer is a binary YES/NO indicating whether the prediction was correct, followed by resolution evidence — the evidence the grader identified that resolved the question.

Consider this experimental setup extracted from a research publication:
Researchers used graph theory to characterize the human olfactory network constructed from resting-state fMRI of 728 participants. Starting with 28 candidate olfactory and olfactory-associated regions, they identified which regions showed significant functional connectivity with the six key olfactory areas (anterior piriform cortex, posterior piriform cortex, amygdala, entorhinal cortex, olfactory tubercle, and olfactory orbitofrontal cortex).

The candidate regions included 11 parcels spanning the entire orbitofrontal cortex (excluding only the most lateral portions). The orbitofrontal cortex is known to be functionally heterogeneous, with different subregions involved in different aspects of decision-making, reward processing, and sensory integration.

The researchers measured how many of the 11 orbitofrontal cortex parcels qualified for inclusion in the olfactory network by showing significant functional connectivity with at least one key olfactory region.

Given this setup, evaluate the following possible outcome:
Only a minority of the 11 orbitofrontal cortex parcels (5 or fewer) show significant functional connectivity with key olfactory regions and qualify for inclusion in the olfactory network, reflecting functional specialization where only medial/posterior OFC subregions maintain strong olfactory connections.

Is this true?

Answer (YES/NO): NO